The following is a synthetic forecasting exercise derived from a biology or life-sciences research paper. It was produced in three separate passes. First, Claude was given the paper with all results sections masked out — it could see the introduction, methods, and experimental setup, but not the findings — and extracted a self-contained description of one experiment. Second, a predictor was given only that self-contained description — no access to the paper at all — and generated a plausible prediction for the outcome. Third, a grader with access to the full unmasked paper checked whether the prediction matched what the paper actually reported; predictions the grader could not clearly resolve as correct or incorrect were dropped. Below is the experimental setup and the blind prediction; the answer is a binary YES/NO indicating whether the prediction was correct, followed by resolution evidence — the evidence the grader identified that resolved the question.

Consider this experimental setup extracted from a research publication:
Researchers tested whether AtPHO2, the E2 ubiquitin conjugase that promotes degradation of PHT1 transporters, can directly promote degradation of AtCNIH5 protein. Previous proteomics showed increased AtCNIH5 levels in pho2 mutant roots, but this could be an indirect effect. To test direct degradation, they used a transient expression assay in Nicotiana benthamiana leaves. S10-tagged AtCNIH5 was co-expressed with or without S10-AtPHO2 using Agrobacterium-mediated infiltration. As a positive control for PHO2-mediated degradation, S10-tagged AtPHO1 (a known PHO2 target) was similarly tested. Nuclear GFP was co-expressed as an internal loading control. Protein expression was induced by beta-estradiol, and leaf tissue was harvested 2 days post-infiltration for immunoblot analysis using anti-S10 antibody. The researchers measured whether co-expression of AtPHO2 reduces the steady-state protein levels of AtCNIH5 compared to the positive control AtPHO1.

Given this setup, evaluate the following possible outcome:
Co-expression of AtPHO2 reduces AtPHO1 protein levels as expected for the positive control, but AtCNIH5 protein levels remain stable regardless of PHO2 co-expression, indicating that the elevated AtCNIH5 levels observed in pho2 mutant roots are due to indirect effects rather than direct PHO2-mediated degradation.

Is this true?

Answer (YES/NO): YES